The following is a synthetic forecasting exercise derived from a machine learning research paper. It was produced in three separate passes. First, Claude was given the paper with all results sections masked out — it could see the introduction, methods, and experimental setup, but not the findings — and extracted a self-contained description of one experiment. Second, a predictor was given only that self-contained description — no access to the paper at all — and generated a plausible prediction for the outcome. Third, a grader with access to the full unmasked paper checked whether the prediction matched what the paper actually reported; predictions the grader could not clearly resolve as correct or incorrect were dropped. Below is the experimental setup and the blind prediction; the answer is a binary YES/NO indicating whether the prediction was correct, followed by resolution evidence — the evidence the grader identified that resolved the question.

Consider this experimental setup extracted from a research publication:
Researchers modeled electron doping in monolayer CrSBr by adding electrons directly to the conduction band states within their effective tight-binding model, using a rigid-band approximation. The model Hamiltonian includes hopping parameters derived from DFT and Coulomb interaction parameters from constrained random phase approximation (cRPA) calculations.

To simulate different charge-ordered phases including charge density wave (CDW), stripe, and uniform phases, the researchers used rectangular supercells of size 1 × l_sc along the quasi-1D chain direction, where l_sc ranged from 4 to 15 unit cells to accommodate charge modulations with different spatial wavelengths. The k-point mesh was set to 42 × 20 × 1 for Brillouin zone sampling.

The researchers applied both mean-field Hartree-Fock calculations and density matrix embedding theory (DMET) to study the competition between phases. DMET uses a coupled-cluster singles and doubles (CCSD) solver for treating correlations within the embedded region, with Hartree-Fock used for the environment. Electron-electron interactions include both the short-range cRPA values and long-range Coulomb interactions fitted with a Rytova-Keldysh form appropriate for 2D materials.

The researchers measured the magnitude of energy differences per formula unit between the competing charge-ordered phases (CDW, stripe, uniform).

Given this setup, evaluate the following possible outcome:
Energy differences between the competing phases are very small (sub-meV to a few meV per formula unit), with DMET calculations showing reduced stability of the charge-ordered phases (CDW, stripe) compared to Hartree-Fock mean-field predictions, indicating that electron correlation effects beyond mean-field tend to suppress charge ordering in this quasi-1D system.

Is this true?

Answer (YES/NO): NO